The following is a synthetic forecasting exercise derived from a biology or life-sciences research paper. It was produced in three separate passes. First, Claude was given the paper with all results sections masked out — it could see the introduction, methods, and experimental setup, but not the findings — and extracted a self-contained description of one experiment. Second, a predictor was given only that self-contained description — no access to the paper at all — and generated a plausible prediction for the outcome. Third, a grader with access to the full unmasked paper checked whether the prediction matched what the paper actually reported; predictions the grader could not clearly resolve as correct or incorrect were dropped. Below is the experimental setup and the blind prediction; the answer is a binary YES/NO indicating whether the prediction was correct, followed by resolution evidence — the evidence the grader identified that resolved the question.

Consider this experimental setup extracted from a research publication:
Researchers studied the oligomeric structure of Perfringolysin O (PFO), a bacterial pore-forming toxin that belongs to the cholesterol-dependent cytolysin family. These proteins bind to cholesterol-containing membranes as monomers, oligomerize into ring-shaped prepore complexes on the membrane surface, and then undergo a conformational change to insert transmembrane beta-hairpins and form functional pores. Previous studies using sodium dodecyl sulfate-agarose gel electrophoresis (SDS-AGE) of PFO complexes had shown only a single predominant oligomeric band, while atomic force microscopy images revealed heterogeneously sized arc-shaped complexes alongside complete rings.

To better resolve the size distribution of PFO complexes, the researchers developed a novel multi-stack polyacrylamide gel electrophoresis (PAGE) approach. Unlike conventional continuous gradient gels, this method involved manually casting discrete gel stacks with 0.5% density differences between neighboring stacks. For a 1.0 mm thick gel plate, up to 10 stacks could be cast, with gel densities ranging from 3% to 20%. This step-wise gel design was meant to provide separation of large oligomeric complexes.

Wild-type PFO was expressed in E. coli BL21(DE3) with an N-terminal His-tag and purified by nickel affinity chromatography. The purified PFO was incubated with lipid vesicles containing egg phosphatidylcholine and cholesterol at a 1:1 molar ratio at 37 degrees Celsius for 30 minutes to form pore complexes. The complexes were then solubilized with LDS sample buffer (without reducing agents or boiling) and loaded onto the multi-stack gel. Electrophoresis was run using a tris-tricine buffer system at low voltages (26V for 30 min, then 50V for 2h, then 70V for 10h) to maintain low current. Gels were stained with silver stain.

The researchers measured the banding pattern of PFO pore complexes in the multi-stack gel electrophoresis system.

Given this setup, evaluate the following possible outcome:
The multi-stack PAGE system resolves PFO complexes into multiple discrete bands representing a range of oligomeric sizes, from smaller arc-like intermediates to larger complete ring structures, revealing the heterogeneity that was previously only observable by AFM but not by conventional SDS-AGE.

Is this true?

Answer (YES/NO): YES